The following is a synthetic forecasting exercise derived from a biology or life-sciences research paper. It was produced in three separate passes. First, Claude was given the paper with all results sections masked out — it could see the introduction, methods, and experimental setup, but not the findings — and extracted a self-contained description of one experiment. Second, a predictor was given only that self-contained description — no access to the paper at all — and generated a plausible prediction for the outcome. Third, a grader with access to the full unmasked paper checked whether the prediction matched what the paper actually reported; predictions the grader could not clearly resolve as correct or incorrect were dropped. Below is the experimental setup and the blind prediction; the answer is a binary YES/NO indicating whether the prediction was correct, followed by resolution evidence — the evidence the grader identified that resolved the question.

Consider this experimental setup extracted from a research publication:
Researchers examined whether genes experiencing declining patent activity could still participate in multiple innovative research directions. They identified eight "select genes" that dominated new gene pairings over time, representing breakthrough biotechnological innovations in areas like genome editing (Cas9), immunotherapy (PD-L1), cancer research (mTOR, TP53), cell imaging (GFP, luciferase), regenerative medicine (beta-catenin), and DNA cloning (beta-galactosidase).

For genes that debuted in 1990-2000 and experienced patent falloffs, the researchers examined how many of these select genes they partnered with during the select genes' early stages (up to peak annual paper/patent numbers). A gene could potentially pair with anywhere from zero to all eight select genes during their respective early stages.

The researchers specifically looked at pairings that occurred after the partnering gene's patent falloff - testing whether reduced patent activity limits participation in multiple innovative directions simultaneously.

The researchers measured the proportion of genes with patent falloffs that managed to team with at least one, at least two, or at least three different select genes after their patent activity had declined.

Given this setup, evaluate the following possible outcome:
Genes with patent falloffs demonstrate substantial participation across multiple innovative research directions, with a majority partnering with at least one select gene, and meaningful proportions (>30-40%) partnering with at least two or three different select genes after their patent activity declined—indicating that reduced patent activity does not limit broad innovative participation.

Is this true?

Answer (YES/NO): NO